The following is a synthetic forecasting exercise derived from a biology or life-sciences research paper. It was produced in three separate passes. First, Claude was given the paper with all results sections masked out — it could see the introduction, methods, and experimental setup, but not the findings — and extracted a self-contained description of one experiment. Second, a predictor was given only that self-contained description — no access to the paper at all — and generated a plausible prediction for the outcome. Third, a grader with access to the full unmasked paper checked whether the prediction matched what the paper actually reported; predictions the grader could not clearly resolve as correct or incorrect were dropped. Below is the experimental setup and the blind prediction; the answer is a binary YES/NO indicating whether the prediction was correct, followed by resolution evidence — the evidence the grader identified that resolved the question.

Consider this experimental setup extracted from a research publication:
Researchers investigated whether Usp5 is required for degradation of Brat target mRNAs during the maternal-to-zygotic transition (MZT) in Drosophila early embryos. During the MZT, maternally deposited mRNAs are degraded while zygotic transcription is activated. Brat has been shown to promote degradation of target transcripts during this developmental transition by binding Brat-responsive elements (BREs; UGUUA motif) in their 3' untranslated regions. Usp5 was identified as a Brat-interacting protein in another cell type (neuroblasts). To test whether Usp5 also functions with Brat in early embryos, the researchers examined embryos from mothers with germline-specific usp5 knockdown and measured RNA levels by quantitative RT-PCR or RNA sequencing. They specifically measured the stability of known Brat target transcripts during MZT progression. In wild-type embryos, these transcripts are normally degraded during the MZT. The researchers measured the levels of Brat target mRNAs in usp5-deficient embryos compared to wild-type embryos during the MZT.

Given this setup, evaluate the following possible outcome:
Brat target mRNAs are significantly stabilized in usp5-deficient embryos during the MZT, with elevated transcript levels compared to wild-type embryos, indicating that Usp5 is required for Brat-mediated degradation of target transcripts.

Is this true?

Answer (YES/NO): YES